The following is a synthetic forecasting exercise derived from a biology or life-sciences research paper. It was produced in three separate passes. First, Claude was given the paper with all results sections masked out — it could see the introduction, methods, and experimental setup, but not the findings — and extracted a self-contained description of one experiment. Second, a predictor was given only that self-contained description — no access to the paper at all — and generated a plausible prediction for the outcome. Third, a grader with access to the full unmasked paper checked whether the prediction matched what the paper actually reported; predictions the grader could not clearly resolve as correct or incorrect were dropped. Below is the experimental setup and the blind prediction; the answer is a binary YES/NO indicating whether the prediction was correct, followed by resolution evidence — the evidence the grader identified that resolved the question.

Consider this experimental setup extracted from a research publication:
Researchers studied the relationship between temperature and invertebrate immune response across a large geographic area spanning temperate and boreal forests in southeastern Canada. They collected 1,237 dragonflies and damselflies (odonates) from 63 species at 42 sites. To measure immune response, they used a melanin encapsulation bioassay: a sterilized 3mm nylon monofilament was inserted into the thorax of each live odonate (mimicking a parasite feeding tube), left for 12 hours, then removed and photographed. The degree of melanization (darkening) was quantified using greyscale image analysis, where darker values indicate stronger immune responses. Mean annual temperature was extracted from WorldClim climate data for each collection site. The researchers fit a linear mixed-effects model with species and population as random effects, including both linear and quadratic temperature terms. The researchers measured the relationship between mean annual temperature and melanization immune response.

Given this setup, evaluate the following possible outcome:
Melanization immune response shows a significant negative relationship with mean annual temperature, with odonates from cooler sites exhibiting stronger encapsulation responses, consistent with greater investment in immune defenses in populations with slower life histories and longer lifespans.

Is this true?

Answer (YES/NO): NO